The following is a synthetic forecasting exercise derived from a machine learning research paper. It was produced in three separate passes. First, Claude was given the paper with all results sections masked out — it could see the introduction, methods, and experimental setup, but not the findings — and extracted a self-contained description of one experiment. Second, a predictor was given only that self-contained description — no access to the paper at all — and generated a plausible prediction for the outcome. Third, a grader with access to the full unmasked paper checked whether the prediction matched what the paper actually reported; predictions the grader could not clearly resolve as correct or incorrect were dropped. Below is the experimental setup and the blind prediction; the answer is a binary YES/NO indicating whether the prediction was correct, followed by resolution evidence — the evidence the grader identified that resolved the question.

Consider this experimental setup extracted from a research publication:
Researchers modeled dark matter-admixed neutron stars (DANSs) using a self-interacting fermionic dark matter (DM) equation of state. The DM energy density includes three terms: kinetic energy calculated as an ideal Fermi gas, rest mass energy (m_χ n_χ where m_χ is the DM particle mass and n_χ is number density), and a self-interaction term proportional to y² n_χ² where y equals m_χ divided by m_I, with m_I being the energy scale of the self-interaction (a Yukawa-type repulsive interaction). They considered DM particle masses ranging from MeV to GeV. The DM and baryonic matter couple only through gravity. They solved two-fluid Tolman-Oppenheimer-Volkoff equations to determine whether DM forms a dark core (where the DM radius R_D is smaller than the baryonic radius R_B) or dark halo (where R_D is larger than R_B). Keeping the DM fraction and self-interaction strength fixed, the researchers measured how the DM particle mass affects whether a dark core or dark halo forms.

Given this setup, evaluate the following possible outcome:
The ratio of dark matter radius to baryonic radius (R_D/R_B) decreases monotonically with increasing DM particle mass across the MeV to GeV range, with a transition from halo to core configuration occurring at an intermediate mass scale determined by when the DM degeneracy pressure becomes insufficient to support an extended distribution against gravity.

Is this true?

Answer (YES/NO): NO